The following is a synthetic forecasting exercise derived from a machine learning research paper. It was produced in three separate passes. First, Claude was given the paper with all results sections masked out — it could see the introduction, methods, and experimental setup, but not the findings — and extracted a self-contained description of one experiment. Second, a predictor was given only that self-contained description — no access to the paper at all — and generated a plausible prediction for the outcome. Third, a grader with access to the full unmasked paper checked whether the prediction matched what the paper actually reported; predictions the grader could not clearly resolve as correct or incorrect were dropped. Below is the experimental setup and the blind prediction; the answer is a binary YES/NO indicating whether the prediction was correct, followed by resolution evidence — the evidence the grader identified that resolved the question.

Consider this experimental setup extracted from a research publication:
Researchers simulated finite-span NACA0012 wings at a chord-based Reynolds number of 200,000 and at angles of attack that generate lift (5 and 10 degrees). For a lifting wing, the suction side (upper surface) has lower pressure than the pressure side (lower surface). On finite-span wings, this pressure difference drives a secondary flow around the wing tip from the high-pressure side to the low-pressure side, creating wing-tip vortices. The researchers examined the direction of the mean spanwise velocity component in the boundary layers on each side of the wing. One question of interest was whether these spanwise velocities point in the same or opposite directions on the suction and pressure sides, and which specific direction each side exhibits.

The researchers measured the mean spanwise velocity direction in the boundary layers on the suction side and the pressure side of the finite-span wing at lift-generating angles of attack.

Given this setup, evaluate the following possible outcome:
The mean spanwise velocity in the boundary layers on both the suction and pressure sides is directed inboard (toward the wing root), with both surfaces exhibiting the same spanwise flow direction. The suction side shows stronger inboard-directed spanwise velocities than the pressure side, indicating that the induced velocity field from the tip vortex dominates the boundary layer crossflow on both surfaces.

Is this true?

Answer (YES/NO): NO